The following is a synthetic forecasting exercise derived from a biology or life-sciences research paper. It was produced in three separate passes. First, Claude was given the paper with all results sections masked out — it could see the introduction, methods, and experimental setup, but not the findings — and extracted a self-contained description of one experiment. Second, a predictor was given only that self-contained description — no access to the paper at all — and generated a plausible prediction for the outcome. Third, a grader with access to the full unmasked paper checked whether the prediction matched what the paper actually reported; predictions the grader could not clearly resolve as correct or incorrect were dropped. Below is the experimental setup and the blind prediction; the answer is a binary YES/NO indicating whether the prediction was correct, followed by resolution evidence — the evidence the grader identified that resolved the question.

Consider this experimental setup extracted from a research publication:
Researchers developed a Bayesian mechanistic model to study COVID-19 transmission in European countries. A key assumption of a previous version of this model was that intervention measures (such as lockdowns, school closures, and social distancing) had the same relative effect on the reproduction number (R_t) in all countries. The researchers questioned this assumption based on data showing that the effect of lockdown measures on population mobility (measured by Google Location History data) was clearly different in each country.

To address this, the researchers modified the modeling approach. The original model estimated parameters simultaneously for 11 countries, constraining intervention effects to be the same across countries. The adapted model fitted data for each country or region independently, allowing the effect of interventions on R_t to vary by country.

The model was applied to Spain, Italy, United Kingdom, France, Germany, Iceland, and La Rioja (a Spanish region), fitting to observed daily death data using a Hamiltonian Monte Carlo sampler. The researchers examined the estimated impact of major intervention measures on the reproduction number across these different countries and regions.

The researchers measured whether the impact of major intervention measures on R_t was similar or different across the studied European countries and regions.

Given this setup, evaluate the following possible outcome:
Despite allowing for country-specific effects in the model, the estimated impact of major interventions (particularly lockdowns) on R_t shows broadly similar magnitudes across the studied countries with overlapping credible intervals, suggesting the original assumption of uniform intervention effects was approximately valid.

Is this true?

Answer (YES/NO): NO